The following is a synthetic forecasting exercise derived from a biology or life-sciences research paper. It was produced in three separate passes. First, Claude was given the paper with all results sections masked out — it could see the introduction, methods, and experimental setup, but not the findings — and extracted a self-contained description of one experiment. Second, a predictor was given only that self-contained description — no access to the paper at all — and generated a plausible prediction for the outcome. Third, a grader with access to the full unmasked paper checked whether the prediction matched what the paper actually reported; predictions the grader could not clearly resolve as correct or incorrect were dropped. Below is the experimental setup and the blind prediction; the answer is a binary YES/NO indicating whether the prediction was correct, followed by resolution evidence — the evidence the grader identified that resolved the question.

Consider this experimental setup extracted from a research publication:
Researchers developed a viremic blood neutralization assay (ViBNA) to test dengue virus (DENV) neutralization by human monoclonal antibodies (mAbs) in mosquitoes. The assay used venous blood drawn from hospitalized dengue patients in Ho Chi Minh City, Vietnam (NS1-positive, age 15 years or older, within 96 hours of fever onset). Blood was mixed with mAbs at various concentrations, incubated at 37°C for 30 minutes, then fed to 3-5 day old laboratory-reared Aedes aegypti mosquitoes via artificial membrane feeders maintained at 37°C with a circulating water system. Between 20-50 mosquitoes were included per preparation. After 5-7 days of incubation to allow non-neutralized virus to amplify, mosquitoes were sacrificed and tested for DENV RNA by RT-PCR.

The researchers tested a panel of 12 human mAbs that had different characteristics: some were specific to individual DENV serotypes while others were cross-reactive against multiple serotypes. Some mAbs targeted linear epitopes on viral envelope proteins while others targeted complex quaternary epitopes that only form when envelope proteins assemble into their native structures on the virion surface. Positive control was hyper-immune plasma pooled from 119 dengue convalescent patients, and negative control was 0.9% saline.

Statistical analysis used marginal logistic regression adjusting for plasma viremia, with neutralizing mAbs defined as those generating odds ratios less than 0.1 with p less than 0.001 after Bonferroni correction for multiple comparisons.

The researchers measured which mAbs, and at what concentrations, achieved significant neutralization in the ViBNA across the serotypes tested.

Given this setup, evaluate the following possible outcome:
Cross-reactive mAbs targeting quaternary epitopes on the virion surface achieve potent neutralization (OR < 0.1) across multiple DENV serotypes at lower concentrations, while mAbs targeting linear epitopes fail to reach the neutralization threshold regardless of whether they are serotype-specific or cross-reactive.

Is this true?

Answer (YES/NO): NO